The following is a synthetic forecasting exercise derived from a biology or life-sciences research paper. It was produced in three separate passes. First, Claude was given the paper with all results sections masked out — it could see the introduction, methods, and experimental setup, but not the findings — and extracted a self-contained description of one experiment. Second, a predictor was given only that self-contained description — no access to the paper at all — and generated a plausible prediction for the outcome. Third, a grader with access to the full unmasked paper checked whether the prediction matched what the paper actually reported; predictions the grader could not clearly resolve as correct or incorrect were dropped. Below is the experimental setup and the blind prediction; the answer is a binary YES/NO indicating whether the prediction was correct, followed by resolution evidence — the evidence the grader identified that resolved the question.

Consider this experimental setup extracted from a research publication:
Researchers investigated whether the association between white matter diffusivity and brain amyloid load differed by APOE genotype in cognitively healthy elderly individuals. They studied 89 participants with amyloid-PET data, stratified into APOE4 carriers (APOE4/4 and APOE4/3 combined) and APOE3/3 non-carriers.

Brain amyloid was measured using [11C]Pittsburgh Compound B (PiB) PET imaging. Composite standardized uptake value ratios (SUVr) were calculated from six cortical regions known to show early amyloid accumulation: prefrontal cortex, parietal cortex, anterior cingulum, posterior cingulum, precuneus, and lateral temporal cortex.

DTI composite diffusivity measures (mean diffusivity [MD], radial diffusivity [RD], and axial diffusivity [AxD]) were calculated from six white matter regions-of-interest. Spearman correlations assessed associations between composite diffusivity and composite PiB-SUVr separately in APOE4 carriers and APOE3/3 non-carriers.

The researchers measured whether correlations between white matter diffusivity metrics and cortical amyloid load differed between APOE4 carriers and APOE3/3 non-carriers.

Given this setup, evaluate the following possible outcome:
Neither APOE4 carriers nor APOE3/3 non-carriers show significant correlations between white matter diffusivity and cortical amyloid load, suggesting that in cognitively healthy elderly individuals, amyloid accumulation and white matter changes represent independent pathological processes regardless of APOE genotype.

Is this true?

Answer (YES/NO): NO